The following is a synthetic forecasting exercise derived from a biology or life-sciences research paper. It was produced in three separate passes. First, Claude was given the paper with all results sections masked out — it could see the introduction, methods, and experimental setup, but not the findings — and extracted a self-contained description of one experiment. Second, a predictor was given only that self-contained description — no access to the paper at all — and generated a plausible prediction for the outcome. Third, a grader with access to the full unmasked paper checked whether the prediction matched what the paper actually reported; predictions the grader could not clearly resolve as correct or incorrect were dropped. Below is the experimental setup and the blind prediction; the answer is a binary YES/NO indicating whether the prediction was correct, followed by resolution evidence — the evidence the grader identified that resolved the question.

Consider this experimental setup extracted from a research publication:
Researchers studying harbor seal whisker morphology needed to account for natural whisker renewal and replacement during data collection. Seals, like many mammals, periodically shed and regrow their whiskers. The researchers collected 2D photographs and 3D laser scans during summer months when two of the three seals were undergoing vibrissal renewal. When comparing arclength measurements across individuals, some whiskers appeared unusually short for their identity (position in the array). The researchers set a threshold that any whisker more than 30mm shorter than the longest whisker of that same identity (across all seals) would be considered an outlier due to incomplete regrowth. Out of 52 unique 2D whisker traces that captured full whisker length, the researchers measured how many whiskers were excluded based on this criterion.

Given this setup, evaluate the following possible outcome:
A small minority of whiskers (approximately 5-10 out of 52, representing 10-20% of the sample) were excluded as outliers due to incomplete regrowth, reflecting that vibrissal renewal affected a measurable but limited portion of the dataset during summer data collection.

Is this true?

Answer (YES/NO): YES